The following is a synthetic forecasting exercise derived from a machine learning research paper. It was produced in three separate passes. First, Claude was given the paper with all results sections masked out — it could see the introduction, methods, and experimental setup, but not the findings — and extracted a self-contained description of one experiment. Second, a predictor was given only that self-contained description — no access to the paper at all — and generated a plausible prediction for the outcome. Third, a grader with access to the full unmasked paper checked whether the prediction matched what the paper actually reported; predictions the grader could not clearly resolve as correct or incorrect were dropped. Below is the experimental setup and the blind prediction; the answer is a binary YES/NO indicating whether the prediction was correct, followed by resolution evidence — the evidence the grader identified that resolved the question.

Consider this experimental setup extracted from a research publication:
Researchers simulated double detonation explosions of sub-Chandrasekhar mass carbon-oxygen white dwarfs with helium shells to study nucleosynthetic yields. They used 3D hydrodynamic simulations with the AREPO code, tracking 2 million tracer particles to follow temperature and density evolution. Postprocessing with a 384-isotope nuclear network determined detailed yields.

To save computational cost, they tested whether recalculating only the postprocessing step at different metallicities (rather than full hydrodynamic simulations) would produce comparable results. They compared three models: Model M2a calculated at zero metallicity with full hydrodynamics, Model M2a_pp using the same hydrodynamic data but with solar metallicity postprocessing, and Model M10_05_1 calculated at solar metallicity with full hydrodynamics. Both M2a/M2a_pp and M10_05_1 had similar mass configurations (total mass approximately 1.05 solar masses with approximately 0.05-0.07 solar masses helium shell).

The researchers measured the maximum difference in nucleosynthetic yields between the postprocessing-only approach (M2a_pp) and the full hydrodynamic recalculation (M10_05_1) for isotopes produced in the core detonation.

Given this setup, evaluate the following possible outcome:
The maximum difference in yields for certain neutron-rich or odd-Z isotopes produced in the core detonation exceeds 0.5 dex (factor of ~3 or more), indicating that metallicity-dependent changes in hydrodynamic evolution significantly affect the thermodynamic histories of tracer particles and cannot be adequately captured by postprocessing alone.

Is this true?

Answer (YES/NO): NO